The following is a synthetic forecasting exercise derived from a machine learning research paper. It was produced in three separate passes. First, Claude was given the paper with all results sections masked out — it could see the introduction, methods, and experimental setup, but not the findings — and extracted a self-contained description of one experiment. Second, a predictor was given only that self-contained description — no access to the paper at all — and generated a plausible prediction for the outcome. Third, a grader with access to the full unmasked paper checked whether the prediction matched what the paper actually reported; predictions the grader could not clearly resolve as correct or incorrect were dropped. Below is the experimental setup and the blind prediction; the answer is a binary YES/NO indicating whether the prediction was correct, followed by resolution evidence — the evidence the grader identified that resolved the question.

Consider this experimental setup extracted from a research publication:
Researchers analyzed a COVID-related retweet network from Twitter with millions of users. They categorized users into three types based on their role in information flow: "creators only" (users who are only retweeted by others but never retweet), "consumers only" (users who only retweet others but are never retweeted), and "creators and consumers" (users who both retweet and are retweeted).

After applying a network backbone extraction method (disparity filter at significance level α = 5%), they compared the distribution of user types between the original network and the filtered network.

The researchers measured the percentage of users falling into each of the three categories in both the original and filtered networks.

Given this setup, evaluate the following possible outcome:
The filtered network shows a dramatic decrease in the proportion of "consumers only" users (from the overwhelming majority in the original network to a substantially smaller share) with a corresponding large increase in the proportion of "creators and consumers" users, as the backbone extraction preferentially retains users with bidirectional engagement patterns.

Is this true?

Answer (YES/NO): NO